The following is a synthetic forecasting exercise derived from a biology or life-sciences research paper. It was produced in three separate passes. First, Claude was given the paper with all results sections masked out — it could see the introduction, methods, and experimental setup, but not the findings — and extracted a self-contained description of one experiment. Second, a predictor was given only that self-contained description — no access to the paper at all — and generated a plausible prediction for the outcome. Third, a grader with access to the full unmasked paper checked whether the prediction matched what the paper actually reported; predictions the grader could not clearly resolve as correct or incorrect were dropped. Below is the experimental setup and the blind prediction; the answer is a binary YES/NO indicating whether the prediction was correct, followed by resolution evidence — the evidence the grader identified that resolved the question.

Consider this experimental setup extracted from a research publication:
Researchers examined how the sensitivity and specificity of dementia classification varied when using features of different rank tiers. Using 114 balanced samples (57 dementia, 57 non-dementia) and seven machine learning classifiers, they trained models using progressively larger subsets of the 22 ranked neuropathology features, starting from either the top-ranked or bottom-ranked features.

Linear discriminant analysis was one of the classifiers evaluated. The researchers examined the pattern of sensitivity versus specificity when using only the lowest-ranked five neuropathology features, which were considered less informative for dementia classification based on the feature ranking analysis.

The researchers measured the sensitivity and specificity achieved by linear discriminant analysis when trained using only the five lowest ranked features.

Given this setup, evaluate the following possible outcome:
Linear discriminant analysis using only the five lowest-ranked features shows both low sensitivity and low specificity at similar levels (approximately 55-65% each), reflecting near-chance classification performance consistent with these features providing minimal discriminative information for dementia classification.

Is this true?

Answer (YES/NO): NO